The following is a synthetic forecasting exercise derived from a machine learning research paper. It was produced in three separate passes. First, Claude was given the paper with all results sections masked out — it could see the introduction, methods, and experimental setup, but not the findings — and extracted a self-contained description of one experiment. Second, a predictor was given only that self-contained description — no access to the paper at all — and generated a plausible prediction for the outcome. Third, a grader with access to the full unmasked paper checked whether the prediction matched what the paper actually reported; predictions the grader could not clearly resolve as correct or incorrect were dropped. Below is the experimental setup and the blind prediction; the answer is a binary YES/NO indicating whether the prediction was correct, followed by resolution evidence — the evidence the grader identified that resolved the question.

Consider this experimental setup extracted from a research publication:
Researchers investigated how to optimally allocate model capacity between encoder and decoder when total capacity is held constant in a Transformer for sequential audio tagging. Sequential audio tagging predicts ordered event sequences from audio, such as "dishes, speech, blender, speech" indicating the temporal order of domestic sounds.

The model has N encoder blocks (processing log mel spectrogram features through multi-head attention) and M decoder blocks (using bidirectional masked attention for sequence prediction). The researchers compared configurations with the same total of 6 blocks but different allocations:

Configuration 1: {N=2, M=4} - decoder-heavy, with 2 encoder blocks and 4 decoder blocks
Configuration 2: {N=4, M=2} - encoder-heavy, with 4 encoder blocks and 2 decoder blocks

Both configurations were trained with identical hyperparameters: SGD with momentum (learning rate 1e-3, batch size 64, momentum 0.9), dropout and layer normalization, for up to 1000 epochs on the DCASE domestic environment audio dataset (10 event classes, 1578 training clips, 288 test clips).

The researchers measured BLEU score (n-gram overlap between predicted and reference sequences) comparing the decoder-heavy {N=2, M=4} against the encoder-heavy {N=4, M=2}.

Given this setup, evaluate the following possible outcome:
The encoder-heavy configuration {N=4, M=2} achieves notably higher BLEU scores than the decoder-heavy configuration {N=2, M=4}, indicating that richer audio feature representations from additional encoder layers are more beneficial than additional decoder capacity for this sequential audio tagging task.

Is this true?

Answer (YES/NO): NO